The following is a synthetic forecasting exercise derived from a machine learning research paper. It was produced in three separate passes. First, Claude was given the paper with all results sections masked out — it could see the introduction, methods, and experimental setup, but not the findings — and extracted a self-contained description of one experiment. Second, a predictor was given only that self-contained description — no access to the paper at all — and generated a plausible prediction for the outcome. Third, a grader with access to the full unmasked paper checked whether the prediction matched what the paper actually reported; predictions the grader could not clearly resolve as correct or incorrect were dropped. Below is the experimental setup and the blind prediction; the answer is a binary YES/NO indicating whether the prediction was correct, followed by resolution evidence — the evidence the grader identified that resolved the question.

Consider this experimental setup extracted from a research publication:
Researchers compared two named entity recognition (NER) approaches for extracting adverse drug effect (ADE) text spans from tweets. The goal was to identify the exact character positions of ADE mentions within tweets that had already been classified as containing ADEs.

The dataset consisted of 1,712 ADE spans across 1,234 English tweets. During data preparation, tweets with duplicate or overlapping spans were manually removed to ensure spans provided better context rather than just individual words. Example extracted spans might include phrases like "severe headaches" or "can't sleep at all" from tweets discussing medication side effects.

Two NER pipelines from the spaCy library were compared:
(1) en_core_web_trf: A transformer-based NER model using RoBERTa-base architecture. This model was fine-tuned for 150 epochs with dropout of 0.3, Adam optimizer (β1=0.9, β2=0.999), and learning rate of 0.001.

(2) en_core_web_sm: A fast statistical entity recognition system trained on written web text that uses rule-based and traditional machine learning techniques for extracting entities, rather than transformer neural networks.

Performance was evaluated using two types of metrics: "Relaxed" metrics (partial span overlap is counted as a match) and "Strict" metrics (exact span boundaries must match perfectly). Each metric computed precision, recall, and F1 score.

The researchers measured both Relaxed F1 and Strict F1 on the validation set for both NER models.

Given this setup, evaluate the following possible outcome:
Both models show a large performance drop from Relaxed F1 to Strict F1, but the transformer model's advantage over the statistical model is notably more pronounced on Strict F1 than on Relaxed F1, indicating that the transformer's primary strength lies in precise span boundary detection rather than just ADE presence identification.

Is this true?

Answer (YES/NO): YES